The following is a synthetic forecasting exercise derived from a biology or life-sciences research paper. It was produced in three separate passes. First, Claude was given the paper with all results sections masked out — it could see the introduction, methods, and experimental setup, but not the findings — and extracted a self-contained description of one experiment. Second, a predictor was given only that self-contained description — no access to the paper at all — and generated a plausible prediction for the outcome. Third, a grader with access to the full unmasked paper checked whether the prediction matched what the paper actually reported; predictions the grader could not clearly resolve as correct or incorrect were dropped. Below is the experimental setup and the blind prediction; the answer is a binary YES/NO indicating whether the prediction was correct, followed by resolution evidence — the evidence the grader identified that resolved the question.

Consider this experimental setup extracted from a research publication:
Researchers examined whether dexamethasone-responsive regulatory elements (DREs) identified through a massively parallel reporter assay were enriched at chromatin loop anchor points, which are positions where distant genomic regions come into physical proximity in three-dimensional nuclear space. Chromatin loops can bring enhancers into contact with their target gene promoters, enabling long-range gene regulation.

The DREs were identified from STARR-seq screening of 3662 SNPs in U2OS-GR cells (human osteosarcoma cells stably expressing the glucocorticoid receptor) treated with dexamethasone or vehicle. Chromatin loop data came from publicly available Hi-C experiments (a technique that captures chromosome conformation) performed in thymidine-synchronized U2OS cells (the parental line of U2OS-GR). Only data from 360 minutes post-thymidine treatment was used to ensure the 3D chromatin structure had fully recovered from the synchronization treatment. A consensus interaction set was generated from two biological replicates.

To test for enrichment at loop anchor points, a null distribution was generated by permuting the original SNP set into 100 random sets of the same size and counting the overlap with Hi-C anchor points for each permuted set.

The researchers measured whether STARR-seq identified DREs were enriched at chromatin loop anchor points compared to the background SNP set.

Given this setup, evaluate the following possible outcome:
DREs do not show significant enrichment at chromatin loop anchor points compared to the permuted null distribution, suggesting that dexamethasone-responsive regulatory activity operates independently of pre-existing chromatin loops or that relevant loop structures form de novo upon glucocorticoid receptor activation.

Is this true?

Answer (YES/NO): NO